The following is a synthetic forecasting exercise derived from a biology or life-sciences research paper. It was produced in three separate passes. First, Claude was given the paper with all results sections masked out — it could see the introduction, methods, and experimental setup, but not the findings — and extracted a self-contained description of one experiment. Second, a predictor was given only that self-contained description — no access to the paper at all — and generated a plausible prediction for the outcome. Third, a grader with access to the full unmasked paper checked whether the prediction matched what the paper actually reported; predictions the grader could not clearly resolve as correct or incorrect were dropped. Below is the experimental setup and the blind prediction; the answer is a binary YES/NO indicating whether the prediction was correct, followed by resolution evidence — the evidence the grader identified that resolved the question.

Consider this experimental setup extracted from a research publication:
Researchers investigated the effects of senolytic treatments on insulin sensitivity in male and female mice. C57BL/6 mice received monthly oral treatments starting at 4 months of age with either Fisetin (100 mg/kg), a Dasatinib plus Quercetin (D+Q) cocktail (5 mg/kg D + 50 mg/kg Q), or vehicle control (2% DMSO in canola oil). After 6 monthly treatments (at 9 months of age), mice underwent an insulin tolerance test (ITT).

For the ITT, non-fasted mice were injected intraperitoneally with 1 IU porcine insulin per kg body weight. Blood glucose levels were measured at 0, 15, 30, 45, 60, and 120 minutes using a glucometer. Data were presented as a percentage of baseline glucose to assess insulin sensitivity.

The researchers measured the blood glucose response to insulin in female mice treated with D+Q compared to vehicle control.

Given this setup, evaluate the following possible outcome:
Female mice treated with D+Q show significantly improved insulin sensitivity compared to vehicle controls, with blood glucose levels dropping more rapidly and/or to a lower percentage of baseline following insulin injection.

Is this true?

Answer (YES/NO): NO